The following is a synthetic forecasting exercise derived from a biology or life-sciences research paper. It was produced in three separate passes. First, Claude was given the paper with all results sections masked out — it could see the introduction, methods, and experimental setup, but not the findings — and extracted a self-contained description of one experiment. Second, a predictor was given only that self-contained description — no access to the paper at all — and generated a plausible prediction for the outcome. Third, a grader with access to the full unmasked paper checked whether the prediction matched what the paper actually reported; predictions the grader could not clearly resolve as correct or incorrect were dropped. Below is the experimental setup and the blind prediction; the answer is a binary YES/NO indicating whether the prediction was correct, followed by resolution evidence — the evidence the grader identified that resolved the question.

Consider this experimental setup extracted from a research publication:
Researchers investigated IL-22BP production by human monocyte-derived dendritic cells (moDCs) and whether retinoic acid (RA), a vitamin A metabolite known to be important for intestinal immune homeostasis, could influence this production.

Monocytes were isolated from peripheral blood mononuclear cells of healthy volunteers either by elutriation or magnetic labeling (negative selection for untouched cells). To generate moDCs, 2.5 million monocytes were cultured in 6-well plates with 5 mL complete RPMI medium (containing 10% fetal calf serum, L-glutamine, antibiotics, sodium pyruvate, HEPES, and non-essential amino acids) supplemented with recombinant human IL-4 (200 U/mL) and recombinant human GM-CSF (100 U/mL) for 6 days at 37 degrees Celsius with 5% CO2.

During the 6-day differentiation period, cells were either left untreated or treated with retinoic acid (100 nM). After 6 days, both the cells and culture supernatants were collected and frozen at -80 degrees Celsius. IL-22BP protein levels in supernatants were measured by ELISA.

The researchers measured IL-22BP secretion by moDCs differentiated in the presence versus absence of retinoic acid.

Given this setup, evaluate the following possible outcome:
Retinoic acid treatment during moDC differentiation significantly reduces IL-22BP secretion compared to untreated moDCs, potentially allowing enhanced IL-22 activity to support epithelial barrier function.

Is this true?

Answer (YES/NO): NO